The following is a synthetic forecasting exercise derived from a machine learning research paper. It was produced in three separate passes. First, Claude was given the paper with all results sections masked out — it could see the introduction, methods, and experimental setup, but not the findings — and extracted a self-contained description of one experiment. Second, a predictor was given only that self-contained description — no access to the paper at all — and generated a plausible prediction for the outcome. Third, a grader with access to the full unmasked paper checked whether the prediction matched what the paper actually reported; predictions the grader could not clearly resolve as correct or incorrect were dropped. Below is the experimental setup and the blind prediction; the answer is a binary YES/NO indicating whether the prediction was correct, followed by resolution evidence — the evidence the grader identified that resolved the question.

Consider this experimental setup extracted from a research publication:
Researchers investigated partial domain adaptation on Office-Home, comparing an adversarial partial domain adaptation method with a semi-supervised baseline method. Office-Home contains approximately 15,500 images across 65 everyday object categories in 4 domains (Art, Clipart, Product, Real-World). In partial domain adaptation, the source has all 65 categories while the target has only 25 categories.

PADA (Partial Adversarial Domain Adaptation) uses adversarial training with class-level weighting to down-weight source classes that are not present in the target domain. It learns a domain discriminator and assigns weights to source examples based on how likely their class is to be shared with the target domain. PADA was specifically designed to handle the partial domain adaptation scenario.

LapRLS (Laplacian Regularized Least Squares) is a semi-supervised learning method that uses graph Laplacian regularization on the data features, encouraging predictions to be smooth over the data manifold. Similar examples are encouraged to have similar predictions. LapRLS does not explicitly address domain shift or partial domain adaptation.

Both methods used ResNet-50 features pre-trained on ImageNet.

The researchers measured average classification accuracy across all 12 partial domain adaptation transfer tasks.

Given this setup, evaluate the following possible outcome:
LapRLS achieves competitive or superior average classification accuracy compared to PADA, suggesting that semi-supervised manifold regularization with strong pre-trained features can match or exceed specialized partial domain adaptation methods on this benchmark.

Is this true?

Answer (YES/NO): YES